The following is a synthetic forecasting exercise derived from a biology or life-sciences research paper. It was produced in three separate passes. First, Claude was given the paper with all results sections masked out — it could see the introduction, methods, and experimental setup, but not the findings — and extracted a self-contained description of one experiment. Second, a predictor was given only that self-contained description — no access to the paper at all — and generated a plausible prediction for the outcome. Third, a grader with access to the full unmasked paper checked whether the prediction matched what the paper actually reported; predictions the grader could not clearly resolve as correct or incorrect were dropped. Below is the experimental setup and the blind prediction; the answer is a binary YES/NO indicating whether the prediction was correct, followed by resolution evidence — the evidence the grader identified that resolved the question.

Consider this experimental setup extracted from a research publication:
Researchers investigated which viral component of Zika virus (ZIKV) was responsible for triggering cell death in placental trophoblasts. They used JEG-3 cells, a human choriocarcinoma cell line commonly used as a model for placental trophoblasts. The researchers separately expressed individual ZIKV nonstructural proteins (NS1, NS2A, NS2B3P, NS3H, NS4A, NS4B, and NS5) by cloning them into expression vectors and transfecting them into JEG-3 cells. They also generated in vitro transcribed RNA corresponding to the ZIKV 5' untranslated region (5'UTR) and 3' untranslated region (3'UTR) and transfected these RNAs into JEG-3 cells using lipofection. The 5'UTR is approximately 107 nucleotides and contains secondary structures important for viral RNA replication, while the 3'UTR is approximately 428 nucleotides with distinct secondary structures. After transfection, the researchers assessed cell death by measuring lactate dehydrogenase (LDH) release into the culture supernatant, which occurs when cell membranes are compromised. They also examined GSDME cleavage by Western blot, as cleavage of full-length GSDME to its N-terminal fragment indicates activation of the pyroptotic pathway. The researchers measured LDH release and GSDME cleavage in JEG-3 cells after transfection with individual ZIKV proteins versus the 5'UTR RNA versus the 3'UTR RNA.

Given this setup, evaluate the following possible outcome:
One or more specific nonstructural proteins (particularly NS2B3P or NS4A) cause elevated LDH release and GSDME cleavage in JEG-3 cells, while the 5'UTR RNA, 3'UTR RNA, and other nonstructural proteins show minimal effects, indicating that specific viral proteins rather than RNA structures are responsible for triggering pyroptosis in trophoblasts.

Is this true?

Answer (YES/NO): NO